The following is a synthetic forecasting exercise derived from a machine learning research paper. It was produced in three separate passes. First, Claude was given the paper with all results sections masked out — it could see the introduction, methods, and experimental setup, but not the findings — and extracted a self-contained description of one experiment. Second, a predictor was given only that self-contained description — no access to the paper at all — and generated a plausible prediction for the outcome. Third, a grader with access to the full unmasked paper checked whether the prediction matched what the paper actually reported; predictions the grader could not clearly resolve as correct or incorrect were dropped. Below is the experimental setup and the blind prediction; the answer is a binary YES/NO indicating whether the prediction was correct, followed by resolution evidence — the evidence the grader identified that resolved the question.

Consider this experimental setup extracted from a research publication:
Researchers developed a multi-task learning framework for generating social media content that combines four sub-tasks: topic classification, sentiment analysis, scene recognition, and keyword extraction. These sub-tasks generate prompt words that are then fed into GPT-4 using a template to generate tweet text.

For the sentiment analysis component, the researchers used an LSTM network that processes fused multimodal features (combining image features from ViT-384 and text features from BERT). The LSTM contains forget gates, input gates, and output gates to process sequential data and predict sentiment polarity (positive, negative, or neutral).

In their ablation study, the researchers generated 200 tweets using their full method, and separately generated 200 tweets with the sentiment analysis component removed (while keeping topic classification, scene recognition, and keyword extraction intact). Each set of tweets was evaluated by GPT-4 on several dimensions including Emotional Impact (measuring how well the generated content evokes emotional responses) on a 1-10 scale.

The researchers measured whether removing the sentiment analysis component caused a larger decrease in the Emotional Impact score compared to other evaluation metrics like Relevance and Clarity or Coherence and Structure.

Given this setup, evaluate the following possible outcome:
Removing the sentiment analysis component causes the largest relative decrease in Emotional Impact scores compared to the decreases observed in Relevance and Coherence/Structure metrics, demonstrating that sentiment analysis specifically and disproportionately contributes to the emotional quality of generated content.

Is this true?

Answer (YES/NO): YES